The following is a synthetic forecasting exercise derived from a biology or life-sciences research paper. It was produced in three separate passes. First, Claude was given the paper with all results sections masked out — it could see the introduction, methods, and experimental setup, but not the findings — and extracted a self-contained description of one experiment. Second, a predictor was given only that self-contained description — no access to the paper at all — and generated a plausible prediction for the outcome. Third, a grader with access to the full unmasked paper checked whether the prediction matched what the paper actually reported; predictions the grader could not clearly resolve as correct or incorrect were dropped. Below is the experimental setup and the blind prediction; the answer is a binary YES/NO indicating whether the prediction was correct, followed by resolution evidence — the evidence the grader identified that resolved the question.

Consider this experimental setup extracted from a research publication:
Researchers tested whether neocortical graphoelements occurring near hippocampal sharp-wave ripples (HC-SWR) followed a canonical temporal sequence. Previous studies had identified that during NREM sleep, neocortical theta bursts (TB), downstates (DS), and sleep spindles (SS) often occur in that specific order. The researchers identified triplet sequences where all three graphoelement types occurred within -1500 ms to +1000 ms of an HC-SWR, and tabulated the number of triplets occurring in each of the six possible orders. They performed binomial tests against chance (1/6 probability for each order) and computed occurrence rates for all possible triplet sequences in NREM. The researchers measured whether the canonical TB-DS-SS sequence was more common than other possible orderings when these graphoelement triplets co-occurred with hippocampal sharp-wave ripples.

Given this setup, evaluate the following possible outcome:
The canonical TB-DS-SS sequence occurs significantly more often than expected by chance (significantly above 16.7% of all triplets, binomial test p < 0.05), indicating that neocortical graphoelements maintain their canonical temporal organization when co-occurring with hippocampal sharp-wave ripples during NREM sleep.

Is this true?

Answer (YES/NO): YES